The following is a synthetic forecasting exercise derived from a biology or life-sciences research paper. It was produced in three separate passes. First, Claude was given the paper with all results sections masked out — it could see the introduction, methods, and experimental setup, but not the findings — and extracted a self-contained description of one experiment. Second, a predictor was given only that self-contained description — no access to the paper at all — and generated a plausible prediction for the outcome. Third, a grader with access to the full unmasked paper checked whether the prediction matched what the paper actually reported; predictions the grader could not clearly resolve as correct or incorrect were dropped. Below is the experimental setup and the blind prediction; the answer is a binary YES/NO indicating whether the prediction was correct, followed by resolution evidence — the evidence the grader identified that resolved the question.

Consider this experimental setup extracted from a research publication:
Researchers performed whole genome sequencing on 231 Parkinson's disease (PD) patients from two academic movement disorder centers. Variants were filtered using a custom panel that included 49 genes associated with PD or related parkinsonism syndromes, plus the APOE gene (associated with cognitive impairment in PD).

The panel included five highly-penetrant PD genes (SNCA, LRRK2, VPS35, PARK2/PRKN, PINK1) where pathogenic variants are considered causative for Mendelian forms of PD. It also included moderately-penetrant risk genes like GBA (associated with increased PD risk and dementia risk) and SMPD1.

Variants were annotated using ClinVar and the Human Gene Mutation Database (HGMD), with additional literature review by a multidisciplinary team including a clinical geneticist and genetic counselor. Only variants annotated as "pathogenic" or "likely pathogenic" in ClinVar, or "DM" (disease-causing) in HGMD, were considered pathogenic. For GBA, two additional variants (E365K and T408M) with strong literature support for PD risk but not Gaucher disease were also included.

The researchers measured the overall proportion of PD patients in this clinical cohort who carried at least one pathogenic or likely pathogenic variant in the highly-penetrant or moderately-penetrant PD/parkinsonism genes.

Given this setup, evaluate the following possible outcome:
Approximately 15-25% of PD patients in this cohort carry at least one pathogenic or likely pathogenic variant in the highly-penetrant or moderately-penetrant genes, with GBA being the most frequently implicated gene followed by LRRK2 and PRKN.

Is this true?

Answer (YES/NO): NO